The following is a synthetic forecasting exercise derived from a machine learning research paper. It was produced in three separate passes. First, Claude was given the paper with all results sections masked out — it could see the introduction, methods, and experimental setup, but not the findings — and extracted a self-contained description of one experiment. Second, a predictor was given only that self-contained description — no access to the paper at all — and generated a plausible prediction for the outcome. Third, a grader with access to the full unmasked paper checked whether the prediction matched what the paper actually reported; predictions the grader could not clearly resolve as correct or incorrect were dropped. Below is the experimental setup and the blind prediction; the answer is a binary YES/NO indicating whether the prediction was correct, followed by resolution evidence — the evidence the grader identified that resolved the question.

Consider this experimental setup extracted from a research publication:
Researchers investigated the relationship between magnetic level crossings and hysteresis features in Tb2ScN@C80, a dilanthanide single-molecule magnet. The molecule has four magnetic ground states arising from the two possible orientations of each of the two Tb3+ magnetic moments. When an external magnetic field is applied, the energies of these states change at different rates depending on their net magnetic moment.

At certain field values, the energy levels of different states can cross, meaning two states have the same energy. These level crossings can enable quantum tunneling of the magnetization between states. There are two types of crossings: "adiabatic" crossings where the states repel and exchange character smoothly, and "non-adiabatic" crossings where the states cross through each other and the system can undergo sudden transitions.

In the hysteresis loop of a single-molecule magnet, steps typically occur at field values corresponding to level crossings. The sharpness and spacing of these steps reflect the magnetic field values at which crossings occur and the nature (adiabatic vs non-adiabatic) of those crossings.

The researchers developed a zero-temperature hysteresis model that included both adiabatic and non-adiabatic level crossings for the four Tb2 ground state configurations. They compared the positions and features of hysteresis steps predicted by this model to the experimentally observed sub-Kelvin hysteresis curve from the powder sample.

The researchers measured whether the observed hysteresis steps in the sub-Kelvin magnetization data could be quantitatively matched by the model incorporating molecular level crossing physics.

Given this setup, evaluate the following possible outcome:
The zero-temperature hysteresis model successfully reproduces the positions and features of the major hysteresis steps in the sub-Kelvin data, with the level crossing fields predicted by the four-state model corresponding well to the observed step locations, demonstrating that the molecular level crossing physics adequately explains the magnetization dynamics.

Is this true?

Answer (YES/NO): NO